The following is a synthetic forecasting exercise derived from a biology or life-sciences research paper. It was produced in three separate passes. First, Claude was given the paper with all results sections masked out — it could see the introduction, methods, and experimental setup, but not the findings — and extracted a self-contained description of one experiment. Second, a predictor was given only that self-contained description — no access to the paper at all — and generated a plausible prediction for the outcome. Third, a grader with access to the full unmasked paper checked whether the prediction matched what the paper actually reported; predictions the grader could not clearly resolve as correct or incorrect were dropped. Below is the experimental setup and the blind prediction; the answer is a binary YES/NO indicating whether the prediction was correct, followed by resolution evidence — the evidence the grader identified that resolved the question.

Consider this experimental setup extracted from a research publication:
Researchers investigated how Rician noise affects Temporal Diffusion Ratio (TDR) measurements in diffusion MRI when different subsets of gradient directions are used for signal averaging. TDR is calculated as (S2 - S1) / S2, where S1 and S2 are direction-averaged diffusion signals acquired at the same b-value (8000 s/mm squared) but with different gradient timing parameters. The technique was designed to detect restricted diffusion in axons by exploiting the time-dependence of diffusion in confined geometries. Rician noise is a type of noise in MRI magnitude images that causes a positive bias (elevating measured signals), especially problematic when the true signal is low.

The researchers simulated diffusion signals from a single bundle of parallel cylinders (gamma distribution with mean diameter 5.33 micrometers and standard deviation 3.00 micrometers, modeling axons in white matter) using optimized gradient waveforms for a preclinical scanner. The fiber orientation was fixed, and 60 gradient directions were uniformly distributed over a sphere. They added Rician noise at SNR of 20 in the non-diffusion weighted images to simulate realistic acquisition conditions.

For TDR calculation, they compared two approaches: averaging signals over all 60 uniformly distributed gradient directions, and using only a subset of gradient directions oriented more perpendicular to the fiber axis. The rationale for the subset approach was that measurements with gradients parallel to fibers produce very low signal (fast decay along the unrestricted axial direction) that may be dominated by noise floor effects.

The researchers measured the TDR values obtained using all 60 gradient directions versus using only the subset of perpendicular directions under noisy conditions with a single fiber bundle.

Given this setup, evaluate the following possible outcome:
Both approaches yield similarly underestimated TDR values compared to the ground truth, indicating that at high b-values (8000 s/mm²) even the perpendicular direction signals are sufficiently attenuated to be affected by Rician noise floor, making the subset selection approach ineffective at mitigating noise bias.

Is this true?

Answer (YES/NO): NO